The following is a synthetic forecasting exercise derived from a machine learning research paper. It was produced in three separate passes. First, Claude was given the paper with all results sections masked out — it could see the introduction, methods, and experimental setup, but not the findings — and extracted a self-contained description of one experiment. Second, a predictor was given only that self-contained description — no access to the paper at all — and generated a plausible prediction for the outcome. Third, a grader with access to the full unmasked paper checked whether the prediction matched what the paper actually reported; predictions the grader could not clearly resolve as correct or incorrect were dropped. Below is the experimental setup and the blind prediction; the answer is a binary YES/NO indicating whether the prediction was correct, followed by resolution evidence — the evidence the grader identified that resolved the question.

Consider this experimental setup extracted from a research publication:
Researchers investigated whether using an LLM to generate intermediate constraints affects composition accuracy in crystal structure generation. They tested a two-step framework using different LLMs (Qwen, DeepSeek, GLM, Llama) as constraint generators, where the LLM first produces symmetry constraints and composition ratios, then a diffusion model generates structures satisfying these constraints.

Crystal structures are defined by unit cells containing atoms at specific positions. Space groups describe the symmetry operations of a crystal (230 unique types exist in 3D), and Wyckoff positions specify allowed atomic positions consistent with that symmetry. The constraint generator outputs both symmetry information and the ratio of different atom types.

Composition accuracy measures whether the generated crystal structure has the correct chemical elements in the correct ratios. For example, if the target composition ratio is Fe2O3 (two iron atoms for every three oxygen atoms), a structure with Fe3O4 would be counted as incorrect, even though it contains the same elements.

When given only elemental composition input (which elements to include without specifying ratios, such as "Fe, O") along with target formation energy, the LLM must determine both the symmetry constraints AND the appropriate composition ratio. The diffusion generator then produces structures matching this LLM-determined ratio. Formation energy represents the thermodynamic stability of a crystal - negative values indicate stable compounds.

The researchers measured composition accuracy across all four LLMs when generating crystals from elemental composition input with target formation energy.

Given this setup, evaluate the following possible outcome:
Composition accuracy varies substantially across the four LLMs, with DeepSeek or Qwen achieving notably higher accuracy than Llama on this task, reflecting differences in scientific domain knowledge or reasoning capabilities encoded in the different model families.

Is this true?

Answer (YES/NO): NO